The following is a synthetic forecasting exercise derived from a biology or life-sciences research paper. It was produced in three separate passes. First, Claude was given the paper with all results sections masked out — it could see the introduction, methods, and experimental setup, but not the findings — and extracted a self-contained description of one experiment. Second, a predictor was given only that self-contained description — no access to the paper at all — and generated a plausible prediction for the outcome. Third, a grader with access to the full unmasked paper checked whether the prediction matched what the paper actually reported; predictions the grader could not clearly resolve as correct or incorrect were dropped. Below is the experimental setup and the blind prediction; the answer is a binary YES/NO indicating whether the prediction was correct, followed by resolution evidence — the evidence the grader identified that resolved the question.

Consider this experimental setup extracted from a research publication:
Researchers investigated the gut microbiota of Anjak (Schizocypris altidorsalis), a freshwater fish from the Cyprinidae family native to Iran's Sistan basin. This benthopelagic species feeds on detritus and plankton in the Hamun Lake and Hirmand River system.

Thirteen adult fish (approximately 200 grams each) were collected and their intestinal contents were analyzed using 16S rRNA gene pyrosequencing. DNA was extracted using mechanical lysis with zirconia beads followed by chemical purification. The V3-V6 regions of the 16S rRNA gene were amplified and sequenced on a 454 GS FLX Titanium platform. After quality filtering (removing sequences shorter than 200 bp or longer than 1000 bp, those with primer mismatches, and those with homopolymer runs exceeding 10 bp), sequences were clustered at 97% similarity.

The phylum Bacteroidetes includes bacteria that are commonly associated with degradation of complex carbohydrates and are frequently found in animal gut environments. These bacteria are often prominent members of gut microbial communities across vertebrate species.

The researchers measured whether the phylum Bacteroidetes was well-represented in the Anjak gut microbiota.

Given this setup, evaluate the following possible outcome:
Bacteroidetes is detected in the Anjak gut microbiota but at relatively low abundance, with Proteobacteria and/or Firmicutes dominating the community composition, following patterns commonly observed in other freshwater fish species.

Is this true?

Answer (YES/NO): NO